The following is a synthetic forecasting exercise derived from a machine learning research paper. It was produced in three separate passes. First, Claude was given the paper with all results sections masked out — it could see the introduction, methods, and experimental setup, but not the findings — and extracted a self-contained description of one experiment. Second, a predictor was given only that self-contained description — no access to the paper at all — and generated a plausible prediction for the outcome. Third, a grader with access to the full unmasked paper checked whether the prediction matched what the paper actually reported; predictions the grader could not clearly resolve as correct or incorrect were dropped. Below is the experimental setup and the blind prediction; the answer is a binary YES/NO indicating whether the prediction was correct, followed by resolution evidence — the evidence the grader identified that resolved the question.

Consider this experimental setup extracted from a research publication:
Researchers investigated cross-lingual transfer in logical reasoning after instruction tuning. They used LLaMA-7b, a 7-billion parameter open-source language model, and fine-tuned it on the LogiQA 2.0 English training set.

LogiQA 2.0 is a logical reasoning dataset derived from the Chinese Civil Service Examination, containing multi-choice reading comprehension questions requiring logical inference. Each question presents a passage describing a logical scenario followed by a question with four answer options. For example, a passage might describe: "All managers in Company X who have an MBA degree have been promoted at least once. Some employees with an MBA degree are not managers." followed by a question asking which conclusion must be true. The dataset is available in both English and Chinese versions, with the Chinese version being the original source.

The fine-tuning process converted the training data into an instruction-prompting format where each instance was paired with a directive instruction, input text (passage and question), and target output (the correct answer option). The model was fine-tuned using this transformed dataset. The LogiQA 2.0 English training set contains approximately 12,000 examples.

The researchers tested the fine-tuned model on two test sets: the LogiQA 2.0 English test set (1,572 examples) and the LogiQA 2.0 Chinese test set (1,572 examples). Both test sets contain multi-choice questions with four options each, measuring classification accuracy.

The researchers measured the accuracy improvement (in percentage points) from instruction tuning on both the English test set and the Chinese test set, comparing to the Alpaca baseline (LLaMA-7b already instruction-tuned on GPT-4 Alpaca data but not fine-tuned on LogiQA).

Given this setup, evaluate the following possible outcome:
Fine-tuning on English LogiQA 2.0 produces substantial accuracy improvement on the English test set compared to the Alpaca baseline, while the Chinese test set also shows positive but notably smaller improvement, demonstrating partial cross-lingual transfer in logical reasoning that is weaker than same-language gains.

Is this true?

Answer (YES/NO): YES